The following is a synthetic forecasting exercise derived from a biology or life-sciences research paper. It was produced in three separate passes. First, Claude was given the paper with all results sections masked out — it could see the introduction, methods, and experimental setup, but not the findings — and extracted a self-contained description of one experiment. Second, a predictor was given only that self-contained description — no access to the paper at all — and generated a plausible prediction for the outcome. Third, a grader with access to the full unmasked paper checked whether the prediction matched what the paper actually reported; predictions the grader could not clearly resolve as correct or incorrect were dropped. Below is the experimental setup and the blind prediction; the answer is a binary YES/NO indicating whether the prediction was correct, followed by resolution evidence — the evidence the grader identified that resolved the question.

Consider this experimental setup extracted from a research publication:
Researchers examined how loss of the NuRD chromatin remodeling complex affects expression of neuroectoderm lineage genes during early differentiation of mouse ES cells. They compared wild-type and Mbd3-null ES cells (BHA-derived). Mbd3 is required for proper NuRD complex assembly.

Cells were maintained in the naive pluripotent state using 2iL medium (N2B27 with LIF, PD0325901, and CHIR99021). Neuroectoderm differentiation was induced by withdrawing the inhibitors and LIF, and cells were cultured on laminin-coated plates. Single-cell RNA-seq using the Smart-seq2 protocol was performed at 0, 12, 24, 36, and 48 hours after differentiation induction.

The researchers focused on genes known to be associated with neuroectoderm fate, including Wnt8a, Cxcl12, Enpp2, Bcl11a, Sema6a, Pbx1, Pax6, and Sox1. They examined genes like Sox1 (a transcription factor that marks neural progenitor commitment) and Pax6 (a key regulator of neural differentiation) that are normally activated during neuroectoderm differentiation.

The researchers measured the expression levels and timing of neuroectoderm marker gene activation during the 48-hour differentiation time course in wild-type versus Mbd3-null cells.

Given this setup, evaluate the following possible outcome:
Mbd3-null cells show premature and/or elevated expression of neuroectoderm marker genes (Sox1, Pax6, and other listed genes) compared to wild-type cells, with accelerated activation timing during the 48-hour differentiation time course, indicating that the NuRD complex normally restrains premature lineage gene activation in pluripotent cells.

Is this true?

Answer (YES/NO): NO